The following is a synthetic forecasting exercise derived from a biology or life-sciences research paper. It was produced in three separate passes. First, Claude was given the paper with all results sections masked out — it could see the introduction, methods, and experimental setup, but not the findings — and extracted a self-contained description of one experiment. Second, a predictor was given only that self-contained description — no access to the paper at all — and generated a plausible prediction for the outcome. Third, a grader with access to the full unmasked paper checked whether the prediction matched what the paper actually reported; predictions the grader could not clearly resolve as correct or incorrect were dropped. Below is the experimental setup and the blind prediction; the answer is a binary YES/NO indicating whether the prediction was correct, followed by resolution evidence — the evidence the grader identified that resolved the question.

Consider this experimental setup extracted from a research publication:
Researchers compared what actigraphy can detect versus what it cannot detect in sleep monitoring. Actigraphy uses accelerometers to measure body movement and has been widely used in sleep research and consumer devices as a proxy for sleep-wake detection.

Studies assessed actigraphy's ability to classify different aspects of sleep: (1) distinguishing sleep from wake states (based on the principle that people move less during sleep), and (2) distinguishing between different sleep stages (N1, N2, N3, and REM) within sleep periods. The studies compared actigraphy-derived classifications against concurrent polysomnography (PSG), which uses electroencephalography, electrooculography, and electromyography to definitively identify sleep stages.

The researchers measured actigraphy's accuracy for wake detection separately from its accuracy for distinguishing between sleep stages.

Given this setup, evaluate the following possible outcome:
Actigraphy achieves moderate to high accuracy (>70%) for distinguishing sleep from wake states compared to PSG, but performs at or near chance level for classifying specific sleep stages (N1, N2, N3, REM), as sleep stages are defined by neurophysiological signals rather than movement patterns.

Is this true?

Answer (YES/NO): YES